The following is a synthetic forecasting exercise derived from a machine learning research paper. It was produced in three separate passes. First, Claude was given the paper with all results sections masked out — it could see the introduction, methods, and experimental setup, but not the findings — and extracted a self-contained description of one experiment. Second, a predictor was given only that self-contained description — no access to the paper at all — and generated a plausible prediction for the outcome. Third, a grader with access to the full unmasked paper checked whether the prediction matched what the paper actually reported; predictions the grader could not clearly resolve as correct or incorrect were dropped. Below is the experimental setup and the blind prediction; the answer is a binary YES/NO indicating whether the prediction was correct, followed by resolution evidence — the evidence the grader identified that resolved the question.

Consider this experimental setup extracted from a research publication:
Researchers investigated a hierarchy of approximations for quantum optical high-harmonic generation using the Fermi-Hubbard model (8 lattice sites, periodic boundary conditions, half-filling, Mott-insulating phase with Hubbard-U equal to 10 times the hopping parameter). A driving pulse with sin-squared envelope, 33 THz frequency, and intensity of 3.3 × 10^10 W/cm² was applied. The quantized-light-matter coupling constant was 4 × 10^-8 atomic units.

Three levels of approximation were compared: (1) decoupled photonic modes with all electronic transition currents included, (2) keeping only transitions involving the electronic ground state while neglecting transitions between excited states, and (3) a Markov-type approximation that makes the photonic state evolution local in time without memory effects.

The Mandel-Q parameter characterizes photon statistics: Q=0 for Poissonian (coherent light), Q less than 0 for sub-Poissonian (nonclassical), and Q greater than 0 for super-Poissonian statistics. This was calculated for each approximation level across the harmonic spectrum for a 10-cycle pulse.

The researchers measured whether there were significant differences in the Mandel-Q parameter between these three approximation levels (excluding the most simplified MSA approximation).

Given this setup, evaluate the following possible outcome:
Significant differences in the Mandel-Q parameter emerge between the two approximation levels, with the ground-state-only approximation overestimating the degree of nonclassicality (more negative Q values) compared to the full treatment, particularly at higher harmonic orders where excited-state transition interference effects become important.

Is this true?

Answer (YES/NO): NO